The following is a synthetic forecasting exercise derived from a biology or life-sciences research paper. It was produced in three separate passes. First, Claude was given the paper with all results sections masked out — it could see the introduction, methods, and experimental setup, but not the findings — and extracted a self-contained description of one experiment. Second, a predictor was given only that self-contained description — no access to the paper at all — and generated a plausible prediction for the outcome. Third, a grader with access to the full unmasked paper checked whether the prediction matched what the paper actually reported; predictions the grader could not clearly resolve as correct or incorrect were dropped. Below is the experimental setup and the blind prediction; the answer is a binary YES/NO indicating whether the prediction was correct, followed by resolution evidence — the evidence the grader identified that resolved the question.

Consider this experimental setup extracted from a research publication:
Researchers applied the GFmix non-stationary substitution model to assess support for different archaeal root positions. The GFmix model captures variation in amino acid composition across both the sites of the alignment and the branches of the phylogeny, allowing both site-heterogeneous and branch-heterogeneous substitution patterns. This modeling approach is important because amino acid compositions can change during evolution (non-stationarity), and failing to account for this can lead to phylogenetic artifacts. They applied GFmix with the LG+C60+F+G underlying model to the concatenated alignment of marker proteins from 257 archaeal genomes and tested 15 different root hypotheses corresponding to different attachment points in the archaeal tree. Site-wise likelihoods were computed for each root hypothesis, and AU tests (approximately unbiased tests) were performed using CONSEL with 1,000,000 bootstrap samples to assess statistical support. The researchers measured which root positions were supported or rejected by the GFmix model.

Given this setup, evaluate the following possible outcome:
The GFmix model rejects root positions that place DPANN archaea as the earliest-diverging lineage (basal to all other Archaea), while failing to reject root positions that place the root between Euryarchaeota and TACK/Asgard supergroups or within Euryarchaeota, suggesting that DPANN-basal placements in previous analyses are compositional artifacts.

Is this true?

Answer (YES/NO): NO